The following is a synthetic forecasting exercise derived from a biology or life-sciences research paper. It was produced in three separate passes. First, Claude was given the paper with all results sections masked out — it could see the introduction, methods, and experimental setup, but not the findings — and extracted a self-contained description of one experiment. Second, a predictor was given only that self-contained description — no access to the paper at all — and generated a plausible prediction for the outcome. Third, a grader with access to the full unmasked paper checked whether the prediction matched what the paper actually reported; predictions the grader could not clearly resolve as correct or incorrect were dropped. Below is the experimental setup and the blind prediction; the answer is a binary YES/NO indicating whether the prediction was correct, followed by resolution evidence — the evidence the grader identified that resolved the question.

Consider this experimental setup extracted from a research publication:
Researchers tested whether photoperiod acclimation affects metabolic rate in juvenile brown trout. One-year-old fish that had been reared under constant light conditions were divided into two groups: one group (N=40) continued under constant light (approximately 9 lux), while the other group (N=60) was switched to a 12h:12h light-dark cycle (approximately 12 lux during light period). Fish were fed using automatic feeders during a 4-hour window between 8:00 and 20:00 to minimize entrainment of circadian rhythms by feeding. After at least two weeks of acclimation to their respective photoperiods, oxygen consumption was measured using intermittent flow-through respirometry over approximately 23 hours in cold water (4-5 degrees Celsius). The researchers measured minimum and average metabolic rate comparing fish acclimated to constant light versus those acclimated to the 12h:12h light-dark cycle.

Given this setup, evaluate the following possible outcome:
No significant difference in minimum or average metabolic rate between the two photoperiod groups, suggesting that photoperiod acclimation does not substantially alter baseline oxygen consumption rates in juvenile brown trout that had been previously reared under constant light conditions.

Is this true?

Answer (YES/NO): NO